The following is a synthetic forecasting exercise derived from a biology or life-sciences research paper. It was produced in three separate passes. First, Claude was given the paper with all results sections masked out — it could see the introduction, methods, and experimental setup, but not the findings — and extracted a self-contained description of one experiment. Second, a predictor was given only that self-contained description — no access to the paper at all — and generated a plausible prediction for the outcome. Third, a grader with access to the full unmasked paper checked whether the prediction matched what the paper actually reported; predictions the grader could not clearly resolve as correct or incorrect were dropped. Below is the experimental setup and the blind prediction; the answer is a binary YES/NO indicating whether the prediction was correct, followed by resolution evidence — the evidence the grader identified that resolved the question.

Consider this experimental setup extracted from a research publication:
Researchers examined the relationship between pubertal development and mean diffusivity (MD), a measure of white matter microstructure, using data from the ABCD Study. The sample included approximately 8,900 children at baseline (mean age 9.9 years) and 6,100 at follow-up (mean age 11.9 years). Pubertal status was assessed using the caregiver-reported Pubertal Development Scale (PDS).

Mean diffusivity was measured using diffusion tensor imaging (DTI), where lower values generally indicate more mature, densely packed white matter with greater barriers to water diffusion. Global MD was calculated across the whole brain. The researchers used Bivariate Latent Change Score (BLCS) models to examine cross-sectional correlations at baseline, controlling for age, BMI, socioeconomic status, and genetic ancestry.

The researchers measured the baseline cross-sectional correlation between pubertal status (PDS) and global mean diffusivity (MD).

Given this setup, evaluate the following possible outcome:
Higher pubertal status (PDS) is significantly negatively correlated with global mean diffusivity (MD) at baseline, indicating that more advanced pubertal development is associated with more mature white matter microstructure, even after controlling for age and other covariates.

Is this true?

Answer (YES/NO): NO